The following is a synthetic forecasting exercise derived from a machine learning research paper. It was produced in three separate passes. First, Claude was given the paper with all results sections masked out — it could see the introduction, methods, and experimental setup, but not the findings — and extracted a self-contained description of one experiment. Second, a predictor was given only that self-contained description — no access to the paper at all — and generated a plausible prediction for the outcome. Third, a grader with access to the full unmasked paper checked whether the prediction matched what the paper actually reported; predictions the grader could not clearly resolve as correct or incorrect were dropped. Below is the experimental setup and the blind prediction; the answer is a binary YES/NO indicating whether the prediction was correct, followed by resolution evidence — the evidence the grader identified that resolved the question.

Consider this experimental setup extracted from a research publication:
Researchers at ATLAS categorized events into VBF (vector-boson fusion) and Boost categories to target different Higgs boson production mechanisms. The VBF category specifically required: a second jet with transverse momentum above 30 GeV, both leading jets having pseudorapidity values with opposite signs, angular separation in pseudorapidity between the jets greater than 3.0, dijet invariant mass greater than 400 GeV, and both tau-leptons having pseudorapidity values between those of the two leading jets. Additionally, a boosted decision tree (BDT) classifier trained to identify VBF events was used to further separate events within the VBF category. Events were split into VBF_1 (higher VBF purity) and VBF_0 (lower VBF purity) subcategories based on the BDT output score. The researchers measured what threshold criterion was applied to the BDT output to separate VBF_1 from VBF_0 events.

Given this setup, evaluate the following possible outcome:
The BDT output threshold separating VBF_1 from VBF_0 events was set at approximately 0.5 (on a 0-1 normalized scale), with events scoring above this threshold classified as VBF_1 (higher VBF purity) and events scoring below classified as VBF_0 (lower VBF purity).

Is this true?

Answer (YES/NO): NO